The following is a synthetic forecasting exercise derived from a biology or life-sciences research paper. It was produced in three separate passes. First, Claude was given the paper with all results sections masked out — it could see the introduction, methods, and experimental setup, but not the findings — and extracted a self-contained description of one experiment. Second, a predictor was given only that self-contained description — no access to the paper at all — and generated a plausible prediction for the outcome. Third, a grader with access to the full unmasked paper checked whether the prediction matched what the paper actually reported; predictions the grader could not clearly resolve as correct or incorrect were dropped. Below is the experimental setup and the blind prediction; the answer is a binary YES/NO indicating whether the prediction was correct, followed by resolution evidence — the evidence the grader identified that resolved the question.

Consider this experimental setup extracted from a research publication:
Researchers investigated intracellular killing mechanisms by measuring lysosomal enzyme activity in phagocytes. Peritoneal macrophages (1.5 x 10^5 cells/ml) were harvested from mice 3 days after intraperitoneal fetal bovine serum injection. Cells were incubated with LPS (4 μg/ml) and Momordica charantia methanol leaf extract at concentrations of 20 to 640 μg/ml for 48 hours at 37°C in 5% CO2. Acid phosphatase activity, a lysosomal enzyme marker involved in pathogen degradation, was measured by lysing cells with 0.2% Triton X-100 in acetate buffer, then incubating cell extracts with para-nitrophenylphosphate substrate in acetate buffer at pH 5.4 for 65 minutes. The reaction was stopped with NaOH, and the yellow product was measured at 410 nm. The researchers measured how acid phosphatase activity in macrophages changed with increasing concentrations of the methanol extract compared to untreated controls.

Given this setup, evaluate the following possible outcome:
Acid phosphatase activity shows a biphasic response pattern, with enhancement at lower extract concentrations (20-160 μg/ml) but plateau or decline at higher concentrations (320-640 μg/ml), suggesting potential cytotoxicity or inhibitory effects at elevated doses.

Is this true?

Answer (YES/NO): NO